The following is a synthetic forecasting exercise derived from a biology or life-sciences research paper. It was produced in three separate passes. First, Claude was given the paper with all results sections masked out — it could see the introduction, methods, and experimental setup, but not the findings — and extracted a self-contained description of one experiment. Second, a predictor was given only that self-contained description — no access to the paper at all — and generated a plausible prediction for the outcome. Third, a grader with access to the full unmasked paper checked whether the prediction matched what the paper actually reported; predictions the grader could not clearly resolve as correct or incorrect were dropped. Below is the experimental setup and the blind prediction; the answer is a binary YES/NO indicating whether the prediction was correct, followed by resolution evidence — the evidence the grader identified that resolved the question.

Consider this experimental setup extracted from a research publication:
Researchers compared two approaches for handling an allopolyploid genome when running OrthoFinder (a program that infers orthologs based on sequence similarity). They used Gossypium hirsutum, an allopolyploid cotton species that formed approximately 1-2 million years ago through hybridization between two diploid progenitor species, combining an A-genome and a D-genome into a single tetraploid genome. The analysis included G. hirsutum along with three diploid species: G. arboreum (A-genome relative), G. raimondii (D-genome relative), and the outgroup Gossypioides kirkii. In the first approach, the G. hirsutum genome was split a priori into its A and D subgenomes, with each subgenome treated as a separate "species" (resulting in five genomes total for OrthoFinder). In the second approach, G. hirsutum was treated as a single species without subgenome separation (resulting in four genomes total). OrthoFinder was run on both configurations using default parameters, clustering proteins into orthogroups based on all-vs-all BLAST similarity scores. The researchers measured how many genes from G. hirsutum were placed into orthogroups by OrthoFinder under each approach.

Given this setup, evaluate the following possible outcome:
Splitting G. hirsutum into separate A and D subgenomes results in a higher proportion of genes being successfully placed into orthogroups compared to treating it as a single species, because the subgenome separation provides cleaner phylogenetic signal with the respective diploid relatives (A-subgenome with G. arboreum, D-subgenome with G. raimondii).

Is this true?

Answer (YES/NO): YES